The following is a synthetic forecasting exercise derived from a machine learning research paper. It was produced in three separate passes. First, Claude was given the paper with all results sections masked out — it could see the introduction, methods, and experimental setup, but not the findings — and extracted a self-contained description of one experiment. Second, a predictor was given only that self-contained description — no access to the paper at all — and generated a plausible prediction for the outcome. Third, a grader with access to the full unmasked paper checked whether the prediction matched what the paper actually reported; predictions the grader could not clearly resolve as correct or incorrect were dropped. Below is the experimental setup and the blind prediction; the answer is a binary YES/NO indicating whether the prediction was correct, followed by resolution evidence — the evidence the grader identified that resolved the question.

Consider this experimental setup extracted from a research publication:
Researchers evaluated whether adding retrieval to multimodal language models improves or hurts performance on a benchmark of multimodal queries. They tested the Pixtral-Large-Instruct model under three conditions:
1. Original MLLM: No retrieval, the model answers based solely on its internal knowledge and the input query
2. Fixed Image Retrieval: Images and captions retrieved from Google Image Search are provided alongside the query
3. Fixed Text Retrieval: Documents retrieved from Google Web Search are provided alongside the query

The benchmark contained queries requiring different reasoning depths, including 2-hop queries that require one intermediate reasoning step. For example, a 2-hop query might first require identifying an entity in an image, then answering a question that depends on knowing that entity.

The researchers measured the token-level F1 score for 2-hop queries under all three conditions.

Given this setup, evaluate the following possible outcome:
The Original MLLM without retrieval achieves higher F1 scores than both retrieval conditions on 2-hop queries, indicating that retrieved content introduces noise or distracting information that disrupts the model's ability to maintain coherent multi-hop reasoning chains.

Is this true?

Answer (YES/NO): YES